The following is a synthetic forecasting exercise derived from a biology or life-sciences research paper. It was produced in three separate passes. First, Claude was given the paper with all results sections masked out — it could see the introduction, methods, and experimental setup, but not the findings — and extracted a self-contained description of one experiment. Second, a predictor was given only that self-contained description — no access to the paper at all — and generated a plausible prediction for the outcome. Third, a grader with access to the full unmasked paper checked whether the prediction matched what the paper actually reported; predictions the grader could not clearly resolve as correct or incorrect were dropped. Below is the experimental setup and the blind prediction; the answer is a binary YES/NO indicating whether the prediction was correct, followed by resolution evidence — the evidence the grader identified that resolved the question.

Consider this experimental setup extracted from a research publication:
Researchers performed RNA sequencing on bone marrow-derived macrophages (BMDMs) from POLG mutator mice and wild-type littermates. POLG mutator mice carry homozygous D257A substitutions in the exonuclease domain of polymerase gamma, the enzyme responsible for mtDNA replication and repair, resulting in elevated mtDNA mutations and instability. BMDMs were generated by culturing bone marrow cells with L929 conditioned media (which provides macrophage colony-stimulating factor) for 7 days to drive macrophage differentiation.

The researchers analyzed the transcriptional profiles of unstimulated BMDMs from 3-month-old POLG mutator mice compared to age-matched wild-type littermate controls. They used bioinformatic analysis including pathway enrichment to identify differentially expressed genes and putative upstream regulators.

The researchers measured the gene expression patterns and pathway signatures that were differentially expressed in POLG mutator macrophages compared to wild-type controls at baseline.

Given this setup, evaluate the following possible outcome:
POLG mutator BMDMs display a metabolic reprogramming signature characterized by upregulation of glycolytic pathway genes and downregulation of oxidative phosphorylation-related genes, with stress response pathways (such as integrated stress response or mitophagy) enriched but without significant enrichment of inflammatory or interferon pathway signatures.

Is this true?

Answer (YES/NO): NO